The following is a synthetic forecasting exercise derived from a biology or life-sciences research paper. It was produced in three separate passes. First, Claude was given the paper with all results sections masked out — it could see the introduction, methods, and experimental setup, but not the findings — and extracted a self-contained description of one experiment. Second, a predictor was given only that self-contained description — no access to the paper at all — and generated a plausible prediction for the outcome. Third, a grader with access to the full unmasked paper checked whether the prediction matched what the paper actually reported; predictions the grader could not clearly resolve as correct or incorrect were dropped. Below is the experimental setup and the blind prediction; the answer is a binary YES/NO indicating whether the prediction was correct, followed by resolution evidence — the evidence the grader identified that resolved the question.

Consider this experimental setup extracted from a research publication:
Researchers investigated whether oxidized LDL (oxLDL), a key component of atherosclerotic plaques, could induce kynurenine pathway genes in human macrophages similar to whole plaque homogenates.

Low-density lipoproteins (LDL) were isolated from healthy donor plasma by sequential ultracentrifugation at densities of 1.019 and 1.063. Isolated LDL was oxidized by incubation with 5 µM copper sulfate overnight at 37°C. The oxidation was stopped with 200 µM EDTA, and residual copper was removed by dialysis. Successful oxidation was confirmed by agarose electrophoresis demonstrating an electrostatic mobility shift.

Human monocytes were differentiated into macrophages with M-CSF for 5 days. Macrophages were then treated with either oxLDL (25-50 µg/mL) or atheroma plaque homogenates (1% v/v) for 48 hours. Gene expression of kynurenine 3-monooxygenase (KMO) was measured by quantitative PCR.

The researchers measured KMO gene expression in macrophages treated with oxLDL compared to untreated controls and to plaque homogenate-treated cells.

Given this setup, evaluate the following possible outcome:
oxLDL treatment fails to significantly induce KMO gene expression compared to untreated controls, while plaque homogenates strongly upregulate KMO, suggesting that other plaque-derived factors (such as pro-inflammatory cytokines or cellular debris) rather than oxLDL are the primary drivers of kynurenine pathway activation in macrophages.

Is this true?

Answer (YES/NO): NO